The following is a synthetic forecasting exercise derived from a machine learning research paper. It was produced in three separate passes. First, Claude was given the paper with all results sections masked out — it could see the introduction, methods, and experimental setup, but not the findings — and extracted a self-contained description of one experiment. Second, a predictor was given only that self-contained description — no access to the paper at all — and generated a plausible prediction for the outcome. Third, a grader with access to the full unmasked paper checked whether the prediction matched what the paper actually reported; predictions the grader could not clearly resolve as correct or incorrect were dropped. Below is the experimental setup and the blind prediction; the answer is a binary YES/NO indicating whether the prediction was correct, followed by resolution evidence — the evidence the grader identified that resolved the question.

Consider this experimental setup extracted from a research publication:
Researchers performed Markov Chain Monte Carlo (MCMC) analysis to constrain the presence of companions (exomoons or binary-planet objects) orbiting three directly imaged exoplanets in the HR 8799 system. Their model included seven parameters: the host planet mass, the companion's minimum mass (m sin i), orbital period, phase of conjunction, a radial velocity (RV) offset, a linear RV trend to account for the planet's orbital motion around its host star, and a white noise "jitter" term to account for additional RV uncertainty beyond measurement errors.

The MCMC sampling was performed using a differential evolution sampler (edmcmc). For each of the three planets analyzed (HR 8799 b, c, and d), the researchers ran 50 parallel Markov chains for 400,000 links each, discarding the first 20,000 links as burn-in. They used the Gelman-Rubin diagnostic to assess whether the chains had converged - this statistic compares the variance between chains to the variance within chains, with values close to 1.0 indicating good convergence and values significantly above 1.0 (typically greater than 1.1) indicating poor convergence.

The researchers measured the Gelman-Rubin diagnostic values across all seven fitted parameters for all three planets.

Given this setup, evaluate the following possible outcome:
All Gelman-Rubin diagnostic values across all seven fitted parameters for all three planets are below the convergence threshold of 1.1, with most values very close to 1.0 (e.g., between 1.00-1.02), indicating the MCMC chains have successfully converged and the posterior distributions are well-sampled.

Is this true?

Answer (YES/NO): YES